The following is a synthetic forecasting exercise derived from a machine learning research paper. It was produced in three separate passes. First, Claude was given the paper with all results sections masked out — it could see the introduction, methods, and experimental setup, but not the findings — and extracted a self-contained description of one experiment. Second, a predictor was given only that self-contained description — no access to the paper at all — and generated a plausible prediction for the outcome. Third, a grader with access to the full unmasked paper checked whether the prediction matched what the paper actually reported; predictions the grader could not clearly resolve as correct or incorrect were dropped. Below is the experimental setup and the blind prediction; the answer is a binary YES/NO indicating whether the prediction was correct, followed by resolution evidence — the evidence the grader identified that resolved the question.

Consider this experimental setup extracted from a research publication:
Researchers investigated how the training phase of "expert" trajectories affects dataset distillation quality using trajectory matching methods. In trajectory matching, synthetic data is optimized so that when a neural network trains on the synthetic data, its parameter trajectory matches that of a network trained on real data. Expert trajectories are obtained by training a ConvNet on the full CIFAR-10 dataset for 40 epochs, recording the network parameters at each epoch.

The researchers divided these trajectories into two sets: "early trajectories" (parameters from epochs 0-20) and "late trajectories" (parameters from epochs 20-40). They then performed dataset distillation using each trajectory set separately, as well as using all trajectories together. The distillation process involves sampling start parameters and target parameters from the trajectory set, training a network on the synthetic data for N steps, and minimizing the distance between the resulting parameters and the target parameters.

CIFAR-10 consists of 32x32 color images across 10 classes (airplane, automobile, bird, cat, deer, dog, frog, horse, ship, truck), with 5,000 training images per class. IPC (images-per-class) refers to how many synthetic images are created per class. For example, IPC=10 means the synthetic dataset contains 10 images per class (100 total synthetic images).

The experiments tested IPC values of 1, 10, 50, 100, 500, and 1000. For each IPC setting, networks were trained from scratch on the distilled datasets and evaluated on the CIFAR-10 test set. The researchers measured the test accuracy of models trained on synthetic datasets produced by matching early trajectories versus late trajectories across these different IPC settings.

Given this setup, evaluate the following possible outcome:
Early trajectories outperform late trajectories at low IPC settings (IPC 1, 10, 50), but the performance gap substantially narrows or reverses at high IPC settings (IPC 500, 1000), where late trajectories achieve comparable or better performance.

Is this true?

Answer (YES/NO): YES